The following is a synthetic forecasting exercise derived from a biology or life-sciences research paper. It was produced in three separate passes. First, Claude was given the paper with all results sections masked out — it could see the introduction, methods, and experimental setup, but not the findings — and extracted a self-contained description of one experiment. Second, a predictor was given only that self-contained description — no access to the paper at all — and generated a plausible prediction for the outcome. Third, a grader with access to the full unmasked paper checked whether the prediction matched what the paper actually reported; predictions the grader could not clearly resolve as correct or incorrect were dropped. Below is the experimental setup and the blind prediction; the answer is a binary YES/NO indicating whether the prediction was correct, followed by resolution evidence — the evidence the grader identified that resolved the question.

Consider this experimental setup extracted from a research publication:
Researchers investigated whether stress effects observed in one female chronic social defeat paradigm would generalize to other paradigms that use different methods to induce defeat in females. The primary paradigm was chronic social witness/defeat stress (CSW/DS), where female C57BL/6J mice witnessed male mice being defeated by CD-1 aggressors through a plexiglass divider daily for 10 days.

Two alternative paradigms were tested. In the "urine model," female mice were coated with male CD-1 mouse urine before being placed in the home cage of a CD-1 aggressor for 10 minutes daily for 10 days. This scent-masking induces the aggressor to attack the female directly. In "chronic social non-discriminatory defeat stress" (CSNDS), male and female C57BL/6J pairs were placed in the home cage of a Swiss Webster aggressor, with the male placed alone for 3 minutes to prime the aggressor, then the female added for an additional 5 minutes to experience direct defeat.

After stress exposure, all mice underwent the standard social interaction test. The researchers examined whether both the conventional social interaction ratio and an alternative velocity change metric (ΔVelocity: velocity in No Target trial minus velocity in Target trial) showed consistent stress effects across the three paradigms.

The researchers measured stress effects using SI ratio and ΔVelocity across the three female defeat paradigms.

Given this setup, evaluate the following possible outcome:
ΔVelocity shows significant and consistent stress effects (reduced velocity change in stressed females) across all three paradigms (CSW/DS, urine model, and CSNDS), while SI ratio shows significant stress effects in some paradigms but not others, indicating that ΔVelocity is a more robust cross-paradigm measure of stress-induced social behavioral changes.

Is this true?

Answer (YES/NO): NO